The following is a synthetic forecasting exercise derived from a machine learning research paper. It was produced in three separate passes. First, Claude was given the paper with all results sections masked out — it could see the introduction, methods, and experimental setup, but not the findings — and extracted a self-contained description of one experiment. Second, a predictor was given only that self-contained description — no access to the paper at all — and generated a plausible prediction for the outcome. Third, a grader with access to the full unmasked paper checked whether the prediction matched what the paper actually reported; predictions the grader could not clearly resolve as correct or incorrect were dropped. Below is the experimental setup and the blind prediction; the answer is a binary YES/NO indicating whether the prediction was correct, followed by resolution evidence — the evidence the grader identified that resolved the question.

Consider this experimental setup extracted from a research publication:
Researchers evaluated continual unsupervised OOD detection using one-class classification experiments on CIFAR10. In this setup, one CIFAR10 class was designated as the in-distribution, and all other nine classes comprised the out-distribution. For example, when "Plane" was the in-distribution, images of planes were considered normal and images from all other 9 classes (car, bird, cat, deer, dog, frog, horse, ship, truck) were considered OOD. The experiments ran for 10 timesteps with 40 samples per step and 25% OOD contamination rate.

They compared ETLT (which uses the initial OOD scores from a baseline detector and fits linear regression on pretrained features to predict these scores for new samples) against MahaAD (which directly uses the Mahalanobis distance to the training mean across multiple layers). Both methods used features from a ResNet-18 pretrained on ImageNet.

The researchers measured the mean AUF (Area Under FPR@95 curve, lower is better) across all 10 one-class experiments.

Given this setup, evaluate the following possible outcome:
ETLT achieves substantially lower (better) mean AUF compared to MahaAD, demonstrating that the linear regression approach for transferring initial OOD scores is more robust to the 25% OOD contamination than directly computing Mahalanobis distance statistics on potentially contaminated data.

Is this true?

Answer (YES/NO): NO